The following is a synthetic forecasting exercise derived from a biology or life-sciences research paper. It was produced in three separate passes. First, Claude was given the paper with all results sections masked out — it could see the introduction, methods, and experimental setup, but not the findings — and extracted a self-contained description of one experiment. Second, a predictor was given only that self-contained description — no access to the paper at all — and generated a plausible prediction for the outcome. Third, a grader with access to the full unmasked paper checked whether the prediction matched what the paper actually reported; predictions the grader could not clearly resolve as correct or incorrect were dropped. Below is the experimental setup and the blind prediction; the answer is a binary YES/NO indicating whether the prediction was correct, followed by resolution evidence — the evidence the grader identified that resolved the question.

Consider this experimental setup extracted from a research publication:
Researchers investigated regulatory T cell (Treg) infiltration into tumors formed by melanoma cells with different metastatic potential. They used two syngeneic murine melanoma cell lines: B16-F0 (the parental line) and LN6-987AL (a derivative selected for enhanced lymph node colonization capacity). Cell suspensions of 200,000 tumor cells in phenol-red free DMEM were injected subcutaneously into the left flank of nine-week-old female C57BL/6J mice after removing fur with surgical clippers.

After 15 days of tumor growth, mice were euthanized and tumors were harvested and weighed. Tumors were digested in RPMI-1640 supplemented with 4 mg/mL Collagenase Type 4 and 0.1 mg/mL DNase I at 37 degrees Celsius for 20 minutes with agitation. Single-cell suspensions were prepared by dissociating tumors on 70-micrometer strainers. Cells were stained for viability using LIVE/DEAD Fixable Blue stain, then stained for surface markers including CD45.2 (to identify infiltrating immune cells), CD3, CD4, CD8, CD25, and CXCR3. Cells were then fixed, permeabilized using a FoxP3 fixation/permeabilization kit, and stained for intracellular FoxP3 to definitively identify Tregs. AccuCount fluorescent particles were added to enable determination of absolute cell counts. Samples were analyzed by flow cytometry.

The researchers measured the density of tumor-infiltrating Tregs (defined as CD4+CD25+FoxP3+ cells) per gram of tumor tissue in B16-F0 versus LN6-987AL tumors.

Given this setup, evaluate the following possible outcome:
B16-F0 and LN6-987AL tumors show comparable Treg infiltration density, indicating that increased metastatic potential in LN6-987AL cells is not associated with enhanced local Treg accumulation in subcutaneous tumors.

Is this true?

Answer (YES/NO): NO